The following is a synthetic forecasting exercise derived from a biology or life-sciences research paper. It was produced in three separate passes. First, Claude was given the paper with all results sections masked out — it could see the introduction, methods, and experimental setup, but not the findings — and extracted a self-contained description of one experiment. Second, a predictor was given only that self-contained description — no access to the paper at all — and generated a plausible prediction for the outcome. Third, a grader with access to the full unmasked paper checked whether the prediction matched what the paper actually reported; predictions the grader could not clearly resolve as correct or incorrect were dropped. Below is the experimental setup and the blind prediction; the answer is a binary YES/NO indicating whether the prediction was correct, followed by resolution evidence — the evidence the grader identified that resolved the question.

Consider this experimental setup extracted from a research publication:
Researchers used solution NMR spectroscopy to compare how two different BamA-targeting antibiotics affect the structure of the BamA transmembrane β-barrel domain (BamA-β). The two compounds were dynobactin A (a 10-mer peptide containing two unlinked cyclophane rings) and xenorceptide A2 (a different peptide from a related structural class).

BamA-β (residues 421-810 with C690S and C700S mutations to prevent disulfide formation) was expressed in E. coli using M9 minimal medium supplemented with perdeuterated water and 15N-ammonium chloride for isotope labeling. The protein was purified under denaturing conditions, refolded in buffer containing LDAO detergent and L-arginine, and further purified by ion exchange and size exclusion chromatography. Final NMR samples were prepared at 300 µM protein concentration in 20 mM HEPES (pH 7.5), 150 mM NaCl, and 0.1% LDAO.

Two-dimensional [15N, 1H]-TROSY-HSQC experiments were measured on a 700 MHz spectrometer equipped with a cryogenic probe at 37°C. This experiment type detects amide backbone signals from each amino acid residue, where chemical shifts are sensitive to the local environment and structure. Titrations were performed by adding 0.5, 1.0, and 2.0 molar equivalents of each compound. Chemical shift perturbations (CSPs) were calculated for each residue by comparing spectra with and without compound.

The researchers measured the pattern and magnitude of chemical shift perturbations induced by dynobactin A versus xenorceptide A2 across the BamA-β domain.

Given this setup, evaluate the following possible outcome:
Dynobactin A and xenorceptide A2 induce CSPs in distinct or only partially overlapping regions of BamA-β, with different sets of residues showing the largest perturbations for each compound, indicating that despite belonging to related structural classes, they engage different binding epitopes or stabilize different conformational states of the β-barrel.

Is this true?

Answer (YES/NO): YES